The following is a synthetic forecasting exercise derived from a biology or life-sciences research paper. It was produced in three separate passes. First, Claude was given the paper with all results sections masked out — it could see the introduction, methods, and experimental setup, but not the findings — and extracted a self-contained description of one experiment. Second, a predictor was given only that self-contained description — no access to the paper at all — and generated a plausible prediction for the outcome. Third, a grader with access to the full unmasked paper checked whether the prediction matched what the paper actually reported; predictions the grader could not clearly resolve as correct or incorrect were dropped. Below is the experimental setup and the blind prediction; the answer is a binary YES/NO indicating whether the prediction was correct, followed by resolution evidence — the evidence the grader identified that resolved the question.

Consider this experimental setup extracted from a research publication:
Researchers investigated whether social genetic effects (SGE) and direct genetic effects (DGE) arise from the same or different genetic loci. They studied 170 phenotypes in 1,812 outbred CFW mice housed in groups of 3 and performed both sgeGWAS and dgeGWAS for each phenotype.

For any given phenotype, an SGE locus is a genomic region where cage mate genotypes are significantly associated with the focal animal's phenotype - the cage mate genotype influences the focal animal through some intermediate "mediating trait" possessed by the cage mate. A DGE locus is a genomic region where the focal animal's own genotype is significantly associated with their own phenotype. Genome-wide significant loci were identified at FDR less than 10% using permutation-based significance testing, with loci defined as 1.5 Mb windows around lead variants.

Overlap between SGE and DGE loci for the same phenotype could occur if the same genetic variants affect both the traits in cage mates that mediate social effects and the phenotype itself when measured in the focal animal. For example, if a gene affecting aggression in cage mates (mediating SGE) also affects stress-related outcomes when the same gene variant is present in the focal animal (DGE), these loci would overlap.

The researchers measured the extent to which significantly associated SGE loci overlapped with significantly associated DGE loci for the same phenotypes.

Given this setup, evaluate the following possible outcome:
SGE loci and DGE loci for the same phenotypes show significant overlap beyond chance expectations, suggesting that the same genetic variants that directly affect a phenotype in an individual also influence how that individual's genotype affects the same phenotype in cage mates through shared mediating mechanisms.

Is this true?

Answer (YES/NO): NO